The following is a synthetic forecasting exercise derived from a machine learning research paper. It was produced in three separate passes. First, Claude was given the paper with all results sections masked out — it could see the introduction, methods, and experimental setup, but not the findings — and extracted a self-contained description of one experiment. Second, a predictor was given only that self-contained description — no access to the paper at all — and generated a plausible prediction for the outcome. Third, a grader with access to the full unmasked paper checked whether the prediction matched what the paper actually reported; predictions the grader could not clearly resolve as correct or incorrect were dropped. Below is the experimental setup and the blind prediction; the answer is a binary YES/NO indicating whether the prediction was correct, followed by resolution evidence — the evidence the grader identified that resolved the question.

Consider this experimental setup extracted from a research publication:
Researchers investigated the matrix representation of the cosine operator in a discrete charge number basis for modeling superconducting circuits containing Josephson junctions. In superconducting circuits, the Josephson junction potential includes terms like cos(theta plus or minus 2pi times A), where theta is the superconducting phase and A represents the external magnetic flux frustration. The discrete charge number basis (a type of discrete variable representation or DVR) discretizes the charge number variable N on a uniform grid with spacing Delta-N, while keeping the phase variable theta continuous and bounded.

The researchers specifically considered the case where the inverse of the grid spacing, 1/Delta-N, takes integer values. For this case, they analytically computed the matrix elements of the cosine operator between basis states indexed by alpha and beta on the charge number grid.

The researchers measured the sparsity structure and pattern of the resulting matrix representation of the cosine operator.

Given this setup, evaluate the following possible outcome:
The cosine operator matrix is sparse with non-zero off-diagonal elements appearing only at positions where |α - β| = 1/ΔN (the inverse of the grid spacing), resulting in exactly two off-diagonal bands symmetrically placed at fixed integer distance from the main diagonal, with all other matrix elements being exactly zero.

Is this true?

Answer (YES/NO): YES